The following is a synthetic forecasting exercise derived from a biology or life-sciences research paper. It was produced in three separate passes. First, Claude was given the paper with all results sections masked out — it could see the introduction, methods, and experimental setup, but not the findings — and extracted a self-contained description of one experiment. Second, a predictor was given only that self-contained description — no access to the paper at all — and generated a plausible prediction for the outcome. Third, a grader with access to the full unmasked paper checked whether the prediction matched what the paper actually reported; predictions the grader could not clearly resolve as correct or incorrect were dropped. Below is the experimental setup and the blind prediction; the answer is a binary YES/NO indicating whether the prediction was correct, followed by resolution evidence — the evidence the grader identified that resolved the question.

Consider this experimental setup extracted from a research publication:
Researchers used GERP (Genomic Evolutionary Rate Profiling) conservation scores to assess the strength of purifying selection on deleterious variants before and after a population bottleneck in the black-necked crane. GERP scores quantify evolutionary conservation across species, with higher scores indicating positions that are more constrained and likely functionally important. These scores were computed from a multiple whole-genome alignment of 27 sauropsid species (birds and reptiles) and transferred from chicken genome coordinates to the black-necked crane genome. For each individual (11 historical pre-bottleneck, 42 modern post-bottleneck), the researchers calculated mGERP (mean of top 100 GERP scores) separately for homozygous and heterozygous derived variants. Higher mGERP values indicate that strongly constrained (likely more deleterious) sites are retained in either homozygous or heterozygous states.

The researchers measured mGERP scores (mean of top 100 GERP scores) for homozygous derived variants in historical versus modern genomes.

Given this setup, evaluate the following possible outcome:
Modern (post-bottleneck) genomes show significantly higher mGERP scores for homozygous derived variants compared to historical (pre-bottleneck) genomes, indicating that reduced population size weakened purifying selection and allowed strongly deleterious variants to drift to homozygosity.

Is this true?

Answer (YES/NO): NO